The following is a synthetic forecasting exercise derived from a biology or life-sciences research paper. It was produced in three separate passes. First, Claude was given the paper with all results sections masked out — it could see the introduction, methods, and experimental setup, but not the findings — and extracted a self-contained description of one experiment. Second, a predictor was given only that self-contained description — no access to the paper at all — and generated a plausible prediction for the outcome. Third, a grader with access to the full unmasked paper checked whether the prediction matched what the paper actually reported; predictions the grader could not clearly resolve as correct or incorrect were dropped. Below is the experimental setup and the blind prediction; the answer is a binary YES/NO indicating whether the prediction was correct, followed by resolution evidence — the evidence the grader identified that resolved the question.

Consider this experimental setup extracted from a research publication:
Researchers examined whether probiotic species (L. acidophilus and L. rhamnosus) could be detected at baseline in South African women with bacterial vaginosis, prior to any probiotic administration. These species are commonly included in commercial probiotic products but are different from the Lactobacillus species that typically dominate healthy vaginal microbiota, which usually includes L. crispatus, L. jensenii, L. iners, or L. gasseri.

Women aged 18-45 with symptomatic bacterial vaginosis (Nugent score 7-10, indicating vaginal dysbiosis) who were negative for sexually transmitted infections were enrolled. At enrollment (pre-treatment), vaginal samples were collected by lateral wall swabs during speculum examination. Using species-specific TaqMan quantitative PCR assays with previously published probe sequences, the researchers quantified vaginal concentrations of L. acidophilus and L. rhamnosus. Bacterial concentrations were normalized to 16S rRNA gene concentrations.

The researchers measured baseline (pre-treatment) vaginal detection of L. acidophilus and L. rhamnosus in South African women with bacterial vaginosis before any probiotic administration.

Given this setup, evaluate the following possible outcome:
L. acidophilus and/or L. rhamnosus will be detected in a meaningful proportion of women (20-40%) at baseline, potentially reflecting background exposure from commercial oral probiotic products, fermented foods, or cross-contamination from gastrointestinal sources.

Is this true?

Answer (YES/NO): NO